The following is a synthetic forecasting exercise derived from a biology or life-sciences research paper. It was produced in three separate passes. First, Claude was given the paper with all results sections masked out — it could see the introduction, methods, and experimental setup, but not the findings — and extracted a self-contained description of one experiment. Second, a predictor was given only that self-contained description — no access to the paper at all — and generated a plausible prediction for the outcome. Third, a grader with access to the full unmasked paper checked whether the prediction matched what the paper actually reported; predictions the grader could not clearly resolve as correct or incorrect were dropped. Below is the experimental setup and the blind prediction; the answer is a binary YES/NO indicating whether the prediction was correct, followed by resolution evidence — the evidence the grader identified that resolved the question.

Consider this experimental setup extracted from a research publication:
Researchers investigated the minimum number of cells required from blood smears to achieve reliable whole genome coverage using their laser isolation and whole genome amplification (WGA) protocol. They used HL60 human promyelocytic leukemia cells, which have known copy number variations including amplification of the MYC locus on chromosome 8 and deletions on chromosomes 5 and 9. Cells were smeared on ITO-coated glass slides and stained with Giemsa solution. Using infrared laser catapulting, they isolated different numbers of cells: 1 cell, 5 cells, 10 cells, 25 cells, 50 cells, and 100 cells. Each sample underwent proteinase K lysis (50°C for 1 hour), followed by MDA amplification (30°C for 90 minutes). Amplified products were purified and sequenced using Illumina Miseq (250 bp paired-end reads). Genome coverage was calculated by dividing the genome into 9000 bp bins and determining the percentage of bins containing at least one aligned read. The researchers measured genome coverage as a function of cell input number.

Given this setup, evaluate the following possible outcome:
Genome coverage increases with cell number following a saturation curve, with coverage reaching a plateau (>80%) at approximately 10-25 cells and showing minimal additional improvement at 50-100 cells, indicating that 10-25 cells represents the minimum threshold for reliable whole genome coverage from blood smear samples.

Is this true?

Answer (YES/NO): NO